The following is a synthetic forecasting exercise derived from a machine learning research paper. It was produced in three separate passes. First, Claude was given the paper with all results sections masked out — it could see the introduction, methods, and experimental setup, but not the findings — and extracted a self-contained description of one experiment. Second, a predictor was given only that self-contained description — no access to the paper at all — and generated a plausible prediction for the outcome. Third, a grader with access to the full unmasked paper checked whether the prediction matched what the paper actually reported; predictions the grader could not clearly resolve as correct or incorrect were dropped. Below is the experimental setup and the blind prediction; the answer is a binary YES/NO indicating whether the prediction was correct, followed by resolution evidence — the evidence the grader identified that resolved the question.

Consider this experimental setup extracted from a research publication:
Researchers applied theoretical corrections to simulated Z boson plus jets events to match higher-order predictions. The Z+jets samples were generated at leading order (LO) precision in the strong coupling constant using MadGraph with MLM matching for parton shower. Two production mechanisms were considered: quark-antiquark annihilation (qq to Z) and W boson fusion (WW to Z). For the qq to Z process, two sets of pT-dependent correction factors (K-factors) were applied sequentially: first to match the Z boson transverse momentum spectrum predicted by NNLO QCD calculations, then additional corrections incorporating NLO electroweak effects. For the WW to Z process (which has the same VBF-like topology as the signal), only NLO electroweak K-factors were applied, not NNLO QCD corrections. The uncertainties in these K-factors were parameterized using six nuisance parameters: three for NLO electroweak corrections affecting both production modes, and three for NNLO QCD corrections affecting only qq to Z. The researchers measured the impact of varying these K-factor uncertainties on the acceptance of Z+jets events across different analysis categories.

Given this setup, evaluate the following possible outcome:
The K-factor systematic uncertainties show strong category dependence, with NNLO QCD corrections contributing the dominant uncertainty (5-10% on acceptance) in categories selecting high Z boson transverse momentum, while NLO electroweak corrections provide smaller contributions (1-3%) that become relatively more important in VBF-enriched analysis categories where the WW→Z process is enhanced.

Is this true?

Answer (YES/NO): NO